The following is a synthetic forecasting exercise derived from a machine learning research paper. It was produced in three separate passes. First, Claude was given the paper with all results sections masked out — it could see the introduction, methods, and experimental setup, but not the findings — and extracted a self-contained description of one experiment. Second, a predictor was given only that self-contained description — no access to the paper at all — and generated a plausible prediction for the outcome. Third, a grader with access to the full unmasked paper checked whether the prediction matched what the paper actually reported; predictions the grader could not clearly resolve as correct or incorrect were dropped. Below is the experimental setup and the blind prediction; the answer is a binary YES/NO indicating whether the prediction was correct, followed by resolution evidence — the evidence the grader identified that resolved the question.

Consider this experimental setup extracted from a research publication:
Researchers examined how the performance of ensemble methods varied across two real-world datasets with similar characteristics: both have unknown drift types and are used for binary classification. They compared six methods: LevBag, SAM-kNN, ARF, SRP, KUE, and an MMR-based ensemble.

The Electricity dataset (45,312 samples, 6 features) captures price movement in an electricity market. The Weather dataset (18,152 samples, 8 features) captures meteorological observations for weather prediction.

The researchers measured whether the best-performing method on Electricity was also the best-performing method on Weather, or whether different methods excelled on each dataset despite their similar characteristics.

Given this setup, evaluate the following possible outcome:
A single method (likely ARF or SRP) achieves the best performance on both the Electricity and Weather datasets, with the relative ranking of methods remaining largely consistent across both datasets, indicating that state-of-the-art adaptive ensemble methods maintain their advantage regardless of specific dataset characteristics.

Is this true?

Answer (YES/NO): NO